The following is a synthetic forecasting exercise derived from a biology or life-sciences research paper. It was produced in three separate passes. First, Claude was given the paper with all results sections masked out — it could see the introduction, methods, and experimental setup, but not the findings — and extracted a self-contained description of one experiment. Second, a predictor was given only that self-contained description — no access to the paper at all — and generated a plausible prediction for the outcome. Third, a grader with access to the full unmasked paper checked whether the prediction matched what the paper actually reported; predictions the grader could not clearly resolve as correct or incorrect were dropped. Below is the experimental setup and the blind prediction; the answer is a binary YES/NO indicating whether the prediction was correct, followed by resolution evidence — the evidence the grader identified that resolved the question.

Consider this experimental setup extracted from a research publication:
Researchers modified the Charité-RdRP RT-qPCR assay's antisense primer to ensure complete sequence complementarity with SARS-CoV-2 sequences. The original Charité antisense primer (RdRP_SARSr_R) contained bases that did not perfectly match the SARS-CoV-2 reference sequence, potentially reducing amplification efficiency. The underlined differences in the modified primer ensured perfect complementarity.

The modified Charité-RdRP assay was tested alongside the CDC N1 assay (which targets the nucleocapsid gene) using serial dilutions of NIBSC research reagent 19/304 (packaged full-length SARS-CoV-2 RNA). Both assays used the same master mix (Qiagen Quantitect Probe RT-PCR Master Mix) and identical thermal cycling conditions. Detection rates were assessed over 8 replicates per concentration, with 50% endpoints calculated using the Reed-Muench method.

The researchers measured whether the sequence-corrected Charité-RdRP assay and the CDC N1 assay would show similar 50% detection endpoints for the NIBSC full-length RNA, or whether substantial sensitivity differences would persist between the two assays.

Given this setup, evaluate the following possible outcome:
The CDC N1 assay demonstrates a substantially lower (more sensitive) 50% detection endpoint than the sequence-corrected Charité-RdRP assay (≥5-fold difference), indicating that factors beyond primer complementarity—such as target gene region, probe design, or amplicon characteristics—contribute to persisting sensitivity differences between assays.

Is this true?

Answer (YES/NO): NO